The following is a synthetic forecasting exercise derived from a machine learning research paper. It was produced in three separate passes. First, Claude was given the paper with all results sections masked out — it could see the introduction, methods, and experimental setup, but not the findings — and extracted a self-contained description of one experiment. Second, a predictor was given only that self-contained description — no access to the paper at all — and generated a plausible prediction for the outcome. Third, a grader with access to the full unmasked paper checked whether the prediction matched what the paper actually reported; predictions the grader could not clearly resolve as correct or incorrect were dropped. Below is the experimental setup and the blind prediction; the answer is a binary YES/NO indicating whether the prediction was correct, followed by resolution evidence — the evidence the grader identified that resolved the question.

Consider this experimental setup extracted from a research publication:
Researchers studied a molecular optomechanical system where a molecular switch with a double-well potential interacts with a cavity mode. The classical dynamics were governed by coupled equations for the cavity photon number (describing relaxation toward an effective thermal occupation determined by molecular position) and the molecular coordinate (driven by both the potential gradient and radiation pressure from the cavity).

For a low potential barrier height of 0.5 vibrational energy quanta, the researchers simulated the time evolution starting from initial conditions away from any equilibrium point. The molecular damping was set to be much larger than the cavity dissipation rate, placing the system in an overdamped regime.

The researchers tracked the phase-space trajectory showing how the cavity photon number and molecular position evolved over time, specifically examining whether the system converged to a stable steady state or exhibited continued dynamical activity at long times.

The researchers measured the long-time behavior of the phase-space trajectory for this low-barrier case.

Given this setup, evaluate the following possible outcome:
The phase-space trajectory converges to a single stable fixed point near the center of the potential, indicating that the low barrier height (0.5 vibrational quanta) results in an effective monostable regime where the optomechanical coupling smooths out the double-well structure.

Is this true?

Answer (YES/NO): YES